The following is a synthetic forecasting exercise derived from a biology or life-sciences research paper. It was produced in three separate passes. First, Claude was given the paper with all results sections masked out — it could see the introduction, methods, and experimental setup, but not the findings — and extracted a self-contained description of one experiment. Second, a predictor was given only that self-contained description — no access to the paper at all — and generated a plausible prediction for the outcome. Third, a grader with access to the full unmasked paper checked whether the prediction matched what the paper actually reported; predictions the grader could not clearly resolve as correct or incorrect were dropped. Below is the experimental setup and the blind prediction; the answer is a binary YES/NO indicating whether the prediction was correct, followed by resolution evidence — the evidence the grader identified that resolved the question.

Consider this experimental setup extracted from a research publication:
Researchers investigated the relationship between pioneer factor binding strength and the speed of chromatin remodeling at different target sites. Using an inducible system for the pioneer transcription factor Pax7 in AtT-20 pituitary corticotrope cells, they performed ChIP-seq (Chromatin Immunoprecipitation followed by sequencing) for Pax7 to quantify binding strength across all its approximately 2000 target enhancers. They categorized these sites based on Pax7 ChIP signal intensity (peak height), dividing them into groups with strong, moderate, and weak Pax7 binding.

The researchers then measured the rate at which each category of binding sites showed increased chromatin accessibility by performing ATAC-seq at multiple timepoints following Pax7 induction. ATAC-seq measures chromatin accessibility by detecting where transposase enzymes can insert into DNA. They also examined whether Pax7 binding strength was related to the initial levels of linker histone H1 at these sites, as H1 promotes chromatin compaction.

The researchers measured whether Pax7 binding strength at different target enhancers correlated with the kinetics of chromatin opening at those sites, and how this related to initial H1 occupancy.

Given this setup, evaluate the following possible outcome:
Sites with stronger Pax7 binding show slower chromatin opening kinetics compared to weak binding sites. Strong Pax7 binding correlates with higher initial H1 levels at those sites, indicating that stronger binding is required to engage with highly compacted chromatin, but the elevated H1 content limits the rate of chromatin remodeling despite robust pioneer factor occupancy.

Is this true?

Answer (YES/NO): NO